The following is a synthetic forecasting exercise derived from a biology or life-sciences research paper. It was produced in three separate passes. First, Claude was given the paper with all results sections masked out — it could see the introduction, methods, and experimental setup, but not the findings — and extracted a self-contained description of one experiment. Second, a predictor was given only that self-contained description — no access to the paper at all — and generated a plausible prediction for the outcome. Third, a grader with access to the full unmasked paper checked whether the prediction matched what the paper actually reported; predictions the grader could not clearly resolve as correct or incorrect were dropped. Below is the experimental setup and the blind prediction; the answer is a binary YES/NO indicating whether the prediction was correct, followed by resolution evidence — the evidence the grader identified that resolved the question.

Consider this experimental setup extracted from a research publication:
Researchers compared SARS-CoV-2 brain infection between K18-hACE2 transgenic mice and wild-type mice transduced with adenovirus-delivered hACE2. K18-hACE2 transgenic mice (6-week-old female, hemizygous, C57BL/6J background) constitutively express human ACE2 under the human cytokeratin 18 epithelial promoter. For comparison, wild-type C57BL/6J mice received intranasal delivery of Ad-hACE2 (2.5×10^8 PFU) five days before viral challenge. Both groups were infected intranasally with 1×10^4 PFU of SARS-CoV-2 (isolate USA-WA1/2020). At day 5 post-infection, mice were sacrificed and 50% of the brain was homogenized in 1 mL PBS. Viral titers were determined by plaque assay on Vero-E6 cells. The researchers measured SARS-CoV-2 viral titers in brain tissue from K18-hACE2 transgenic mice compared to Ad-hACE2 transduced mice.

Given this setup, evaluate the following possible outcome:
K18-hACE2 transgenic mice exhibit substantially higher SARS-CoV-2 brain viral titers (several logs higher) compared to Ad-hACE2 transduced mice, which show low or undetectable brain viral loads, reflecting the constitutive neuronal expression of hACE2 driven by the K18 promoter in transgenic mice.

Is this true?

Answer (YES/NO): YES